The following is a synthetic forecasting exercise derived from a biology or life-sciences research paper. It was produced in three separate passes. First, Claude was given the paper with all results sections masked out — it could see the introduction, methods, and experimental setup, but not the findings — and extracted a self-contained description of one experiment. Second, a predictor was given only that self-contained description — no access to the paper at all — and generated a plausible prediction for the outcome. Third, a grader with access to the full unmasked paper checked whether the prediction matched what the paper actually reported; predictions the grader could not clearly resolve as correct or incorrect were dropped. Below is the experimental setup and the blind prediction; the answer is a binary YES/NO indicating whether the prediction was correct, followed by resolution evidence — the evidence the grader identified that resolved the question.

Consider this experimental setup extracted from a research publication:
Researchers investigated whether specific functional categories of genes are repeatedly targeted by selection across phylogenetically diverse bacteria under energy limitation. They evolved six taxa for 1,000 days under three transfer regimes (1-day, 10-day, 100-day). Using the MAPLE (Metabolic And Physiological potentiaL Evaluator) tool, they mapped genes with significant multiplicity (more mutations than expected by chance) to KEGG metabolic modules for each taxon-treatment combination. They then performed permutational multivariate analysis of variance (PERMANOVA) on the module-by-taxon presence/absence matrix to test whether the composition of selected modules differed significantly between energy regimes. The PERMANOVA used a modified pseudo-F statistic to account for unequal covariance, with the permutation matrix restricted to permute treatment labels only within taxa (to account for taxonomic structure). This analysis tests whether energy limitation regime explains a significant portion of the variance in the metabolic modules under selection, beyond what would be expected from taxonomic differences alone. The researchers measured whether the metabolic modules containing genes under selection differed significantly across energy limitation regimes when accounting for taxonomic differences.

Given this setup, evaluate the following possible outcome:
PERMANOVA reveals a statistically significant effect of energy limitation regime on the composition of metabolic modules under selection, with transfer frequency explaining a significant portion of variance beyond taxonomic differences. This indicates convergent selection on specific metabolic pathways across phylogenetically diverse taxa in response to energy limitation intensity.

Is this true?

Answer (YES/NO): NO